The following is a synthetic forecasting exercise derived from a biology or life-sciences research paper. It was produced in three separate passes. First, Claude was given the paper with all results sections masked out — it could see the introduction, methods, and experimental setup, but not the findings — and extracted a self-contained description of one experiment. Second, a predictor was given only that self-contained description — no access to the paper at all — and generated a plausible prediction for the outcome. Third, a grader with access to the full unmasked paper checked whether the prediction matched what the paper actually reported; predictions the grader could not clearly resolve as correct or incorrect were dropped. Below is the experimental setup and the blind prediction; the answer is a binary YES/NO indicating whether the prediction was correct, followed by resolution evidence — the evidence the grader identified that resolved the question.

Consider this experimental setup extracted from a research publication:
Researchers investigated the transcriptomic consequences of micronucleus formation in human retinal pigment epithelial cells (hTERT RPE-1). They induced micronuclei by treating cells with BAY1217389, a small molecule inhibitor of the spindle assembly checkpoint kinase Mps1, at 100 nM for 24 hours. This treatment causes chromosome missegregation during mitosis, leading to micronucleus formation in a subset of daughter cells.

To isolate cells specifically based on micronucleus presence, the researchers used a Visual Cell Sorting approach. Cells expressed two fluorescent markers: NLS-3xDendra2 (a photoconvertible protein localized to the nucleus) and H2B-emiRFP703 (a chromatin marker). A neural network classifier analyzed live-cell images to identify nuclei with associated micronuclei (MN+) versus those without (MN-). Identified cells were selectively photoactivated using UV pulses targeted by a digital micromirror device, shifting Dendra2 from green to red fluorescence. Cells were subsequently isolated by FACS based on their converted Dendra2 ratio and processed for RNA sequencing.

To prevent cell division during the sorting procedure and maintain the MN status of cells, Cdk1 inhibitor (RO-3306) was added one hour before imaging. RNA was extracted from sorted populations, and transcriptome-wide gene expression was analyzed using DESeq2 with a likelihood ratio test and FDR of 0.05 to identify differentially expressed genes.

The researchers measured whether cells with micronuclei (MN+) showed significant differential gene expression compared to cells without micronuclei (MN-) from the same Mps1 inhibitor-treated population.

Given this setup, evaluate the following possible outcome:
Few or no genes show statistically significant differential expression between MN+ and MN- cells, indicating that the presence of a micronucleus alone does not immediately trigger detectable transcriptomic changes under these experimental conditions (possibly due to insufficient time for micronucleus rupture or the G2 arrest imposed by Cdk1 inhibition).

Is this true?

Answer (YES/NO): YES